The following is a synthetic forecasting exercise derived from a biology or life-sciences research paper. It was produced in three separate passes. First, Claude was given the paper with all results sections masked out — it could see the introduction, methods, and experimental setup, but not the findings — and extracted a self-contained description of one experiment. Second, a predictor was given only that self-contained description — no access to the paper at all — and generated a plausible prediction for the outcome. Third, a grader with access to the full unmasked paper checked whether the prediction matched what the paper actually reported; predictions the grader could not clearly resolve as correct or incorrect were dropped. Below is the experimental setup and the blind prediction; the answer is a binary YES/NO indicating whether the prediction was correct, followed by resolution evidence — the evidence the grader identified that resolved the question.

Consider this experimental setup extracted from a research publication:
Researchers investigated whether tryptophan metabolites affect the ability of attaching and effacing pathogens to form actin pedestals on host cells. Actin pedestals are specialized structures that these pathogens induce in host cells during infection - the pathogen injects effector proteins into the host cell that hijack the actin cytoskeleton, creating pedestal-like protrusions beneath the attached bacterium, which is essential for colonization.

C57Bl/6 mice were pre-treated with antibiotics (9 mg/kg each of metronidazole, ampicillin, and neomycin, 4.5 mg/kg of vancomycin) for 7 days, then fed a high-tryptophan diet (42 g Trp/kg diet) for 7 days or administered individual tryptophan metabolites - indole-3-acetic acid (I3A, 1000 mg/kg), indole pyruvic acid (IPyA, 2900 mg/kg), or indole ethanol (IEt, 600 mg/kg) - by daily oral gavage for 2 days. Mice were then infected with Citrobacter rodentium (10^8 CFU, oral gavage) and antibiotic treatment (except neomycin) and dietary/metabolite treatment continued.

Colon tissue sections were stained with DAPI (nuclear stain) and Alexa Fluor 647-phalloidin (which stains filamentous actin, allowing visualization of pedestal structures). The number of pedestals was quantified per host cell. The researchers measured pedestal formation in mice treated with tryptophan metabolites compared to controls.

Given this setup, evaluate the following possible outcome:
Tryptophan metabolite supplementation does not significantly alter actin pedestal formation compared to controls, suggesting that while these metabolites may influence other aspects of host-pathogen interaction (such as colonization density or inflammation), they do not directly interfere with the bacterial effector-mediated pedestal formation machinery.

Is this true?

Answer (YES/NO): NO